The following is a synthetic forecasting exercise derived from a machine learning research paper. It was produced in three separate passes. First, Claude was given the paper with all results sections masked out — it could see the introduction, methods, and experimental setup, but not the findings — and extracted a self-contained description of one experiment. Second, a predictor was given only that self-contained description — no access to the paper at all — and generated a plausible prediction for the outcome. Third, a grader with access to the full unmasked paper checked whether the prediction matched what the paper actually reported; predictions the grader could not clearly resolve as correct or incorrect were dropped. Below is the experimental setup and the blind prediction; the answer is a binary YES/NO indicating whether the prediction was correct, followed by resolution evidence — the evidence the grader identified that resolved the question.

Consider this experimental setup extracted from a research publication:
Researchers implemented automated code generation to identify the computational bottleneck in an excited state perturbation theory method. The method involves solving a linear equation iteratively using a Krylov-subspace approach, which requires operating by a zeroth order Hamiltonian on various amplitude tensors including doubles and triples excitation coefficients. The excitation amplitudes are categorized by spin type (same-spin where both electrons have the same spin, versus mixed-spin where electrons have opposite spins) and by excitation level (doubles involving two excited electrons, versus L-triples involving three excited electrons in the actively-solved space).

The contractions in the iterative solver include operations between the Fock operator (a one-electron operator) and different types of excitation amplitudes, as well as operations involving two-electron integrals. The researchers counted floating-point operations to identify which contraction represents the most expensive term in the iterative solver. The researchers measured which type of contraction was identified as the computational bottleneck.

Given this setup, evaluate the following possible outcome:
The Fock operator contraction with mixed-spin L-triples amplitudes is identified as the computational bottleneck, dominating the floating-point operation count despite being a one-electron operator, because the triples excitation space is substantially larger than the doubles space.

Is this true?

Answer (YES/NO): YES